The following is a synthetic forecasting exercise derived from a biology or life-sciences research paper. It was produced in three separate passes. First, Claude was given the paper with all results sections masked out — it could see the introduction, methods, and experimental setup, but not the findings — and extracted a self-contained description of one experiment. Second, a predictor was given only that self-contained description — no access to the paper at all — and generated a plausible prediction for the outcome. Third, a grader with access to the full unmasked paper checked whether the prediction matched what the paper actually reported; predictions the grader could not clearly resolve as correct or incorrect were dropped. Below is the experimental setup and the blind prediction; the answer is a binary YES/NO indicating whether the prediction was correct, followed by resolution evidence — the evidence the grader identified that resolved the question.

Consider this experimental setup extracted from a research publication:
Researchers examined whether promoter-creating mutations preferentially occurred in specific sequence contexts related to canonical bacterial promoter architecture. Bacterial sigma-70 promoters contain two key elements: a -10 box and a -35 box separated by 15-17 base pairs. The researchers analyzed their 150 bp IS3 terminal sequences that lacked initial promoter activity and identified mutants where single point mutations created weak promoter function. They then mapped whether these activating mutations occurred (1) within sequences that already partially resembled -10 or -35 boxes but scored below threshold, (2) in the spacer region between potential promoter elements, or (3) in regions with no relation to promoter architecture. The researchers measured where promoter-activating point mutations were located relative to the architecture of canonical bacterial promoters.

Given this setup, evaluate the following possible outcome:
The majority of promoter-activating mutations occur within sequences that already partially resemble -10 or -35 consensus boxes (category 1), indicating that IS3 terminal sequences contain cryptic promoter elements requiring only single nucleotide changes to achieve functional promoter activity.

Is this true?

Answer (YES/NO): NO